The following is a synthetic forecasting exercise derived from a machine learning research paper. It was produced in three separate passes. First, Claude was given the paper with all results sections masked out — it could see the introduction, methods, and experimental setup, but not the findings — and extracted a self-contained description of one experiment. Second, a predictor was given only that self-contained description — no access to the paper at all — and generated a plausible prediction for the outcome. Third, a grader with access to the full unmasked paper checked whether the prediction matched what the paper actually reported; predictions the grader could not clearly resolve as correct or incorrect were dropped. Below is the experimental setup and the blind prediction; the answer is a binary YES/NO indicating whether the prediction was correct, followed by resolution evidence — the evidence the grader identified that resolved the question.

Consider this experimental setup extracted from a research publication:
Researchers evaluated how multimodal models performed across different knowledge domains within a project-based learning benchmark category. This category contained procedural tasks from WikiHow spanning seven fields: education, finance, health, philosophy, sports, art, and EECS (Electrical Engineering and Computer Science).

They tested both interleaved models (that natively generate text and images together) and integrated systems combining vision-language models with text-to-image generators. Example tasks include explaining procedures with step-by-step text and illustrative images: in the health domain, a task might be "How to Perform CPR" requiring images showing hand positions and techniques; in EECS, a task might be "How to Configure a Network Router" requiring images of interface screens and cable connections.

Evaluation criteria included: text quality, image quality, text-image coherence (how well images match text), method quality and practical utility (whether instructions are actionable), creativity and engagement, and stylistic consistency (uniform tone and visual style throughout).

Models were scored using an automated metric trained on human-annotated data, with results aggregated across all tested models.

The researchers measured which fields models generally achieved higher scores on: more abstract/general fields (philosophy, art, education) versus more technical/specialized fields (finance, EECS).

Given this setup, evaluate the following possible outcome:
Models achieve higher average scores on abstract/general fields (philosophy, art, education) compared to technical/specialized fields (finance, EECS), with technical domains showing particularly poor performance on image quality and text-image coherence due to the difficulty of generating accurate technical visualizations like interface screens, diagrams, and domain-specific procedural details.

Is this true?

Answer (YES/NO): NO